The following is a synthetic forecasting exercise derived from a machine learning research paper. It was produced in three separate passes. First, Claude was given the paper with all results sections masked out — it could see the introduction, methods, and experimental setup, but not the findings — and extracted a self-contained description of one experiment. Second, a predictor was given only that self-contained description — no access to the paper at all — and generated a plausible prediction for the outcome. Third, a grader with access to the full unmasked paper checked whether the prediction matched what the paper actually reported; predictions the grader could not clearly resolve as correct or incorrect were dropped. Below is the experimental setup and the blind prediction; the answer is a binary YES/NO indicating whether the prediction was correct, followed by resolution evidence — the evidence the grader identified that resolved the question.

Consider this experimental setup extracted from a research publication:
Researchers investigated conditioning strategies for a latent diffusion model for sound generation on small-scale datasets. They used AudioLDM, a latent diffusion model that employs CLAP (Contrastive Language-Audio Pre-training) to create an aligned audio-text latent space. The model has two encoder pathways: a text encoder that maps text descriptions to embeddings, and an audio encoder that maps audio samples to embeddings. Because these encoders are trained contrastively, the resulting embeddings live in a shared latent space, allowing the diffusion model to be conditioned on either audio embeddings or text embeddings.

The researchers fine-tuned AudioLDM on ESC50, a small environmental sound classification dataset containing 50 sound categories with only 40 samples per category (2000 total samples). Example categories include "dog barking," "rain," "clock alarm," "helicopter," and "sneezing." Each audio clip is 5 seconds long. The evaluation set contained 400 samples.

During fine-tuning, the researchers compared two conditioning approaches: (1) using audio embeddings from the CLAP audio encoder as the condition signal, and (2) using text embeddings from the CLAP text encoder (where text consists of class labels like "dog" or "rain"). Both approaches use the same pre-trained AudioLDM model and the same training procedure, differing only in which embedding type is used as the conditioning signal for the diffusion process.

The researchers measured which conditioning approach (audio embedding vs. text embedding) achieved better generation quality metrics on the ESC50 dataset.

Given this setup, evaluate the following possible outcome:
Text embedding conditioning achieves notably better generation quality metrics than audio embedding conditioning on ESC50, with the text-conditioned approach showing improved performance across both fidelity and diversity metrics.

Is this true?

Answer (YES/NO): YES